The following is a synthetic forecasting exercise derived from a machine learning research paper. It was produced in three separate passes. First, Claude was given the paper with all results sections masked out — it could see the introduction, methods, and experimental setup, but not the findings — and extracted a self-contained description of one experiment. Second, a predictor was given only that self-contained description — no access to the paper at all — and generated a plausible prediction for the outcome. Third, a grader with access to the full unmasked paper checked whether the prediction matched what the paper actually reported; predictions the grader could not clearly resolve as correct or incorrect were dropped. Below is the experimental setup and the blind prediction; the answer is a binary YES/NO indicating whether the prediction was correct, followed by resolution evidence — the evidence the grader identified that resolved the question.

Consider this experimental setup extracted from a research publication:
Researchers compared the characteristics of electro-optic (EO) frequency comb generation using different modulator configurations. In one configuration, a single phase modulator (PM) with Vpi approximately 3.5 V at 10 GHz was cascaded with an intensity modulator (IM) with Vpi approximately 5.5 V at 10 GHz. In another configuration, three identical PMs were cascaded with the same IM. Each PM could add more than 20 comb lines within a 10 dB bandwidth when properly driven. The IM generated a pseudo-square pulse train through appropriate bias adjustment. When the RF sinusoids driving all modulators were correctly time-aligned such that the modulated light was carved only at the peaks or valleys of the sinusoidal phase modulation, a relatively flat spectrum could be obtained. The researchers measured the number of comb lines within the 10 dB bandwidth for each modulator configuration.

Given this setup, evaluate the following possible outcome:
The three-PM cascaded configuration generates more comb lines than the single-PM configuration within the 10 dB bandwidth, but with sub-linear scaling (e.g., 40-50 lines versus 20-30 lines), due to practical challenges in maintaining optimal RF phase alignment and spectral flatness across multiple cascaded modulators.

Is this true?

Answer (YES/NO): YES